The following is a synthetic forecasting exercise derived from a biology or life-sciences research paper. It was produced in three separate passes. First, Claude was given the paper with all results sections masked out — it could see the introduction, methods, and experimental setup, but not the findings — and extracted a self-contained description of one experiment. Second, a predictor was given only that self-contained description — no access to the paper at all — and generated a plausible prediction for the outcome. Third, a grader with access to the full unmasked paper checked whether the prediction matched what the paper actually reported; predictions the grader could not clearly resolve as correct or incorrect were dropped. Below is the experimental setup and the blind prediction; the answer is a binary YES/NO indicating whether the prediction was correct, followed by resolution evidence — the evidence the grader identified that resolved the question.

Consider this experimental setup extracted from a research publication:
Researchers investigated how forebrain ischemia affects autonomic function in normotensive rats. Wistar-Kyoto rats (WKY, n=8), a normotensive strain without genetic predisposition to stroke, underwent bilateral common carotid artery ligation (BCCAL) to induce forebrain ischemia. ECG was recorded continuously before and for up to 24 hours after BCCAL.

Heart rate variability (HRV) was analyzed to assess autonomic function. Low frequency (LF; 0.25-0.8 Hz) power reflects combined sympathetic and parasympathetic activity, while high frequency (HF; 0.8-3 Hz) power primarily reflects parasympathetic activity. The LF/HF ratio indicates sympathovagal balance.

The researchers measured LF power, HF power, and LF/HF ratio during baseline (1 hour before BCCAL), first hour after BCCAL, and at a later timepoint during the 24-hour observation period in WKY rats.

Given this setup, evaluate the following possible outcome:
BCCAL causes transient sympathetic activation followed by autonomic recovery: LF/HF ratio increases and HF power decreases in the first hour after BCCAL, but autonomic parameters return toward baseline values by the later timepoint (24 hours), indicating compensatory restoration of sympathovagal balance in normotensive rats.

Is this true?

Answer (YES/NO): NO